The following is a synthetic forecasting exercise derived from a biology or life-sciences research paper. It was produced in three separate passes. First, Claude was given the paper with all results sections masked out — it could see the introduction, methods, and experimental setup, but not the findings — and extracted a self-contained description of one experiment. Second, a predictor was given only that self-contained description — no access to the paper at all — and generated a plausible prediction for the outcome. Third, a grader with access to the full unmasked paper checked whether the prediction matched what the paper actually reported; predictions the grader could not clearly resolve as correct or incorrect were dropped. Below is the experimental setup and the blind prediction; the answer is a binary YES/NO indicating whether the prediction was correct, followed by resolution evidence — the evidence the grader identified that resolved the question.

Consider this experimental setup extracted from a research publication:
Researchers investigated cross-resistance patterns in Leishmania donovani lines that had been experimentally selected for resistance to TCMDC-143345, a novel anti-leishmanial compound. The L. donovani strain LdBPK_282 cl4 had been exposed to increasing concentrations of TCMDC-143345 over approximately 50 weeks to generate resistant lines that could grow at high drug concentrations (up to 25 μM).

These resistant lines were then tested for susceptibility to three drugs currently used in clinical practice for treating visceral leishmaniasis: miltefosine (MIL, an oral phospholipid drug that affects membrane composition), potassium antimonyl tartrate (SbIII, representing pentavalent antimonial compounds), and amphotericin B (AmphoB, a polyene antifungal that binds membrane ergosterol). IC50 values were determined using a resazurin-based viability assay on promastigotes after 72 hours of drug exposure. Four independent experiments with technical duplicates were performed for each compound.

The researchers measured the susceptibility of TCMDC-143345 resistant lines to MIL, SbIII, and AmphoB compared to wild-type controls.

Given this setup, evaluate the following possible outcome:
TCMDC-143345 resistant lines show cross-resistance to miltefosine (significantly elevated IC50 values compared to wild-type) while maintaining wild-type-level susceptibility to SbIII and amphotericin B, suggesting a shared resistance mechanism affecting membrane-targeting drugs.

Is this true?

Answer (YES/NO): NO